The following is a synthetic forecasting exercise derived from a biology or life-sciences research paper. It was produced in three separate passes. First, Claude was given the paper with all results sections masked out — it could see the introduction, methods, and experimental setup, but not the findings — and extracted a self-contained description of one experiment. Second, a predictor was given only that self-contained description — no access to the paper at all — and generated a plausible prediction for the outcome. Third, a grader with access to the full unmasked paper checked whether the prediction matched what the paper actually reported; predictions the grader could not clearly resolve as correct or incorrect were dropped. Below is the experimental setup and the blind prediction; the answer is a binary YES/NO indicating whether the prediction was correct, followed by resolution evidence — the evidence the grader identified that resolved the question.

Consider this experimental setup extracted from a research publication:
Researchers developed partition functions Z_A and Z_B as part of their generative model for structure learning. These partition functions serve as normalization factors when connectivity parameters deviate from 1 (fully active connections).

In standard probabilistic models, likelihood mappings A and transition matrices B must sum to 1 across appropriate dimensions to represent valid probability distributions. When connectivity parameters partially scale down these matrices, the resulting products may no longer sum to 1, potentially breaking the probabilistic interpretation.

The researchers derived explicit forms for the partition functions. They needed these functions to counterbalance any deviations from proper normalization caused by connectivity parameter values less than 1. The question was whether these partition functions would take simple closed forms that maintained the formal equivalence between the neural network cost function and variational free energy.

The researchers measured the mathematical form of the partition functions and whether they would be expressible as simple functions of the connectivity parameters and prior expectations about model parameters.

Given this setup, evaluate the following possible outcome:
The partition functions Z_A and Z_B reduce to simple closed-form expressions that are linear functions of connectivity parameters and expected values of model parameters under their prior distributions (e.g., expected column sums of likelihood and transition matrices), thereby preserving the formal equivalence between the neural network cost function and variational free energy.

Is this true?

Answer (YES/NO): YES